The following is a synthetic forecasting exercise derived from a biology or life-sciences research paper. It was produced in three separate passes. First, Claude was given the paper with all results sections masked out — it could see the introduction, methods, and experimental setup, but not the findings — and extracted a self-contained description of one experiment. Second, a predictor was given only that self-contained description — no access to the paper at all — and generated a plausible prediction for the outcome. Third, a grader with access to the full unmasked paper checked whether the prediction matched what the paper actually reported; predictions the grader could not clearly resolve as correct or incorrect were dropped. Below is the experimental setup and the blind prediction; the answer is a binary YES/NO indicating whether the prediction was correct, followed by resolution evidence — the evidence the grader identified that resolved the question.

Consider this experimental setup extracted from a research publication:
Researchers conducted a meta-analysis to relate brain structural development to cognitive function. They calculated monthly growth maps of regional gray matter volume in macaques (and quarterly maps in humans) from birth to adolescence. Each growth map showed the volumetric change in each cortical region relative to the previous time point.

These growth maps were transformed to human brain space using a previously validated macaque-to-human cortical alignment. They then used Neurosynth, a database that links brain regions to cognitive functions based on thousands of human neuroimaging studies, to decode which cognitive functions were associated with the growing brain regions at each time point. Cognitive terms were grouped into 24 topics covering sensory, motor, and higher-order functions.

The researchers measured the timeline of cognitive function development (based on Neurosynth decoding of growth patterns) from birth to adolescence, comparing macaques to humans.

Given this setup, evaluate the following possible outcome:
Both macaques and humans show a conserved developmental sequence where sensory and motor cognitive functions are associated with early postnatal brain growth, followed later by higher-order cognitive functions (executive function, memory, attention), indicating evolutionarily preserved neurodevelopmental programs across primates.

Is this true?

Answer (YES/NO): NO